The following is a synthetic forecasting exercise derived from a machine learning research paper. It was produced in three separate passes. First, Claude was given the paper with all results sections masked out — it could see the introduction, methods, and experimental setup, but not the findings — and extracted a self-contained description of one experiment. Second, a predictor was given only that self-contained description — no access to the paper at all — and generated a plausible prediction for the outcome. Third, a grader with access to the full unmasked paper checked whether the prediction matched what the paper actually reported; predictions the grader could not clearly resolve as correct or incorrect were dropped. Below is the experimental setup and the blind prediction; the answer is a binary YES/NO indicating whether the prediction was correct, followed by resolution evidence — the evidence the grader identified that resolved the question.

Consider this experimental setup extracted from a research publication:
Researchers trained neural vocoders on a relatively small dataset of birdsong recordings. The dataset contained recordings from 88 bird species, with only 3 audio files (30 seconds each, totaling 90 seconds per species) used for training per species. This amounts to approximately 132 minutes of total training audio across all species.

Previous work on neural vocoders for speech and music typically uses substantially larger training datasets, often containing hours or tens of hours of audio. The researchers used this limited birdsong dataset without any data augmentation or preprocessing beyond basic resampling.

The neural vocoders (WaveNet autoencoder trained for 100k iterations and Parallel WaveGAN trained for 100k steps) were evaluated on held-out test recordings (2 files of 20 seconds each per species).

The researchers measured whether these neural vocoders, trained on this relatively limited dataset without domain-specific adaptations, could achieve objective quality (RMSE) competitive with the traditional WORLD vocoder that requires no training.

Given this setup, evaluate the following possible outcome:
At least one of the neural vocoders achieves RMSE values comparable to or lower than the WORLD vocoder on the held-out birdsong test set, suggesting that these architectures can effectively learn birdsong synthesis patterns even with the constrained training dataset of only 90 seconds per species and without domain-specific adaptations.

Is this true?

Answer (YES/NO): NO